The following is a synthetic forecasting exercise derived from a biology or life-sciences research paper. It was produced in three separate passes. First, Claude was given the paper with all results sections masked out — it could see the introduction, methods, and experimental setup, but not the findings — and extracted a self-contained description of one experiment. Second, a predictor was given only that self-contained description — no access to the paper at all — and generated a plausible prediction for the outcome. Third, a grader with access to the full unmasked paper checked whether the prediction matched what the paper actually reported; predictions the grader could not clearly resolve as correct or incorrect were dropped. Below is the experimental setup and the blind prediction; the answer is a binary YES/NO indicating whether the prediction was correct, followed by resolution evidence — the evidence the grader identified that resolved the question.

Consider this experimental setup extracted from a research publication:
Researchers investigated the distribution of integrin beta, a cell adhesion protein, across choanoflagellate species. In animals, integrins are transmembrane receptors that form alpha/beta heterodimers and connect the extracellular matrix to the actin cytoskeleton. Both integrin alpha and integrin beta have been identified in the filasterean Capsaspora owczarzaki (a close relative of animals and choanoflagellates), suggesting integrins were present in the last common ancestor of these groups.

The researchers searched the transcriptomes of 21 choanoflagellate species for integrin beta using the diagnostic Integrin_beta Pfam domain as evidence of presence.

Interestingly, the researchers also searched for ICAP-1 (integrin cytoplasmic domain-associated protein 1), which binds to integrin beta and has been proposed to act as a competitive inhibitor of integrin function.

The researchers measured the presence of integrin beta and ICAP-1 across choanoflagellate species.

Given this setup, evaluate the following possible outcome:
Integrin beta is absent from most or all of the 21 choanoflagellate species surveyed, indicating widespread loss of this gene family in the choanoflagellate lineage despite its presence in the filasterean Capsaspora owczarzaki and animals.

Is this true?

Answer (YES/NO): YES